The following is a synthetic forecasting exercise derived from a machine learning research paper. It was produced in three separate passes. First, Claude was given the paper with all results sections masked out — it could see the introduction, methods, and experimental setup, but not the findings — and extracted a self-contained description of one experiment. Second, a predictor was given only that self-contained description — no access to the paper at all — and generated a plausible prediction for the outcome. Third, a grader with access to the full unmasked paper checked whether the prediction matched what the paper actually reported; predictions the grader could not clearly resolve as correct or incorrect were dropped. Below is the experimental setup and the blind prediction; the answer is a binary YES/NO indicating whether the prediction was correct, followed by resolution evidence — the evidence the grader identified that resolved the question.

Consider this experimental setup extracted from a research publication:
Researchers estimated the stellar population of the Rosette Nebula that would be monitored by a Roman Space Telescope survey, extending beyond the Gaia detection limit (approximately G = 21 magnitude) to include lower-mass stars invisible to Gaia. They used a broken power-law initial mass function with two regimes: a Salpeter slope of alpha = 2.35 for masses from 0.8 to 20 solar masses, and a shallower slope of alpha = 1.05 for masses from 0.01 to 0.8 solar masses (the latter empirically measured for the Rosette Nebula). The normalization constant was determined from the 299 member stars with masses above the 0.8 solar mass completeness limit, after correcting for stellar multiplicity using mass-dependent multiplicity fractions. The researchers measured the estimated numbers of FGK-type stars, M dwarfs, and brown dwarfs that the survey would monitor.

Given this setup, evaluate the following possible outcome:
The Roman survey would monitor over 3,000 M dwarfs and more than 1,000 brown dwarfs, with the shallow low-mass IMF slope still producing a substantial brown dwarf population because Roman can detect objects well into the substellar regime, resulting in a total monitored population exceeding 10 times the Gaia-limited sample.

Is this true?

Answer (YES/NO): NO